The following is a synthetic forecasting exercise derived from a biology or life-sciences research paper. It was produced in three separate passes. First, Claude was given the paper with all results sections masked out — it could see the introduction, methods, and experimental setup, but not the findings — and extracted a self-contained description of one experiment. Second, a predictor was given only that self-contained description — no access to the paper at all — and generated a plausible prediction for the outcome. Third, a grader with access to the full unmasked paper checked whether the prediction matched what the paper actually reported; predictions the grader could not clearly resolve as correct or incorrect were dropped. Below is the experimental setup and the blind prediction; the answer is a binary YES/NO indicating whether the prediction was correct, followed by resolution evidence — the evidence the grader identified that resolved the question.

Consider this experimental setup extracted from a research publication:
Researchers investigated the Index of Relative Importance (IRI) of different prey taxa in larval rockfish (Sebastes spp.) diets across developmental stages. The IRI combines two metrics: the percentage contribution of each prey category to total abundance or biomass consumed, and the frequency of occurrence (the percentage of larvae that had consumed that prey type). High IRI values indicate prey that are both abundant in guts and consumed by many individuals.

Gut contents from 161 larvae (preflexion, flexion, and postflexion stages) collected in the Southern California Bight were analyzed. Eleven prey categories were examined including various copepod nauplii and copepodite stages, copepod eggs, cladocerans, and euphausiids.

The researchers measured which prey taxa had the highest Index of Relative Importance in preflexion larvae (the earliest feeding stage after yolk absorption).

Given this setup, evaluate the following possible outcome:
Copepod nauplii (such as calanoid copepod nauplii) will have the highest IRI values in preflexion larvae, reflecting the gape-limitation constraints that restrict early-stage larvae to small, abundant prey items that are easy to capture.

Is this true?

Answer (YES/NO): YES